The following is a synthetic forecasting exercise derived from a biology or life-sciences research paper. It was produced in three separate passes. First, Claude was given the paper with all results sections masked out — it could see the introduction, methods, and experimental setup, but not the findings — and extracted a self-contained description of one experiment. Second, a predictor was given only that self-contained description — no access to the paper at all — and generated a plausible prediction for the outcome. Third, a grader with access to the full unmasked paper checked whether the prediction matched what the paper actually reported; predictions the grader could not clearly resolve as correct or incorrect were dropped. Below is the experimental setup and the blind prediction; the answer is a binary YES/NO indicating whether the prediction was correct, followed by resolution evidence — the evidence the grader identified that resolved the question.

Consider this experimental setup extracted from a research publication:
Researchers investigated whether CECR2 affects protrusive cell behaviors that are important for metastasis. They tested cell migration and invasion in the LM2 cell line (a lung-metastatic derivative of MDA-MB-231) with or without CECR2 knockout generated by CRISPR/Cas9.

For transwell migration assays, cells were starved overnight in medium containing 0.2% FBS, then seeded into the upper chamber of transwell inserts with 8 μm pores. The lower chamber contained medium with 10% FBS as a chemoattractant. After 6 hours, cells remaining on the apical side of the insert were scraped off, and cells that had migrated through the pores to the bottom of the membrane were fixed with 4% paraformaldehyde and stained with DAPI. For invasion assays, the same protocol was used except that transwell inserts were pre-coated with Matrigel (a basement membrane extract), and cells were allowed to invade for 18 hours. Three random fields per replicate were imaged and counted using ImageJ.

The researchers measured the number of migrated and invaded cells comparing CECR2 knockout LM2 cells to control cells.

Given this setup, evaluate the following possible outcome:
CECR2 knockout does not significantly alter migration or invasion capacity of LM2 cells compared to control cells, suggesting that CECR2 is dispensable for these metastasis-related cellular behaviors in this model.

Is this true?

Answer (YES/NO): NO